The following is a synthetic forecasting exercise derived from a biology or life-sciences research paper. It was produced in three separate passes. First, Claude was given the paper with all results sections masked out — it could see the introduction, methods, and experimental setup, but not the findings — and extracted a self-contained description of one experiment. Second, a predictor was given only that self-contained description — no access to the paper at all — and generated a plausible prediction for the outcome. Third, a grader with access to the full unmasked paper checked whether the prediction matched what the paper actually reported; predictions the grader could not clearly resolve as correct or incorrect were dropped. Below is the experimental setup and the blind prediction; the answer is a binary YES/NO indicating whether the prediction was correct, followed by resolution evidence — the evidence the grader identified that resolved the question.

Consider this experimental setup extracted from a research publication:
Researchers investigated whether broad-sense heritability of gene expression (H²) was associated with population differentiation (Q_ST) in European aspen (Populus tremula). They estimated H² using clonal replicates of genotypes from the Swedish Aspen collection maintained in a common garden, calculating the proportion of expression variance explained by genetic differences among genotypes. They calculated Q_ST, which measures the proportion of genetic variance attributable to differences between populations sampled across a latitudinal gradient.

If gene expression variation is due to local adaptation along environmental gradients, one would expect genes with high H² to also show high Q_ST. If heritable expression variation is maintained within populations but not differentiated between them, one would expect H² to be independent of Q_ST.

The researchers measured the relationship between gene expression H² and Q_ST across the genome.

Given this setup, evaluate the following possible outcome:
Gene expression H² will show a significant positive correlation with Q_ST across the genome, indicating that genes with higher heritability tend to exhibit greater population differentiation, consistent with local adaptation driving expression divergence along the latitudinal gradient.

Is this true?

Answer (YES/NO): NO